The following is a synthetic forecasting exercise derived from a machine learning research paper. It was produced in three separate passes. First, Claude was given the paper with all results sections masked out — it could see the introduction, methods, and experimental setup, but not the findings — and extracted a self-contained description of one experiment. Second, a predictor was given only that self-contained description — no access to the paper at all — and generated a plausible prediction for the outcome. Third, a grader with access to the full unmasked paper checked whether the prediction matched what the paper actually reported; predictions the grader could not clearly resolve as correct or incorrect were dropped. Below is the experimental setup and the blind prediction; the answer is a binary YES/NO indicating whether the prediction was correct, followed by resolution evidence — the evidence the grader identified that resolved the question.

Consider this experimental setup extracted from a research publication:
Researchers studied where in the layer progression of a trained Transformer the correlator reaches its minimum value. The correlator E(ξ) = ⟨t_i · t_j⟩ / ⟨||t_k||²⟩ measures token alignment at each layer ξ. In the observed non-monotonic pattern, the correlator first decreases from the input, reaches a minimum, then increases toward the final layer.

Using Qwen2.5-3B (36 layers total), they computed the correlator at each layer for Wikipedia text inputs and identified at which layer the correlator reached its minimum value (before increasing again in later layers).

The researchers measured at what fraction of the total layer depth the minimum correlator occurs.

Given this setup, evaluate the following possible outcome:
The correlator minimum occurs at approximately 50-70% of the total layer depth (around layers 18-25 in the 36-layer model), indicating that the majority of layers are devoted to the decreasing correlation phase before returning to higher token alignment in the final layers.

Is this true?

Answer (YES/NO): NO